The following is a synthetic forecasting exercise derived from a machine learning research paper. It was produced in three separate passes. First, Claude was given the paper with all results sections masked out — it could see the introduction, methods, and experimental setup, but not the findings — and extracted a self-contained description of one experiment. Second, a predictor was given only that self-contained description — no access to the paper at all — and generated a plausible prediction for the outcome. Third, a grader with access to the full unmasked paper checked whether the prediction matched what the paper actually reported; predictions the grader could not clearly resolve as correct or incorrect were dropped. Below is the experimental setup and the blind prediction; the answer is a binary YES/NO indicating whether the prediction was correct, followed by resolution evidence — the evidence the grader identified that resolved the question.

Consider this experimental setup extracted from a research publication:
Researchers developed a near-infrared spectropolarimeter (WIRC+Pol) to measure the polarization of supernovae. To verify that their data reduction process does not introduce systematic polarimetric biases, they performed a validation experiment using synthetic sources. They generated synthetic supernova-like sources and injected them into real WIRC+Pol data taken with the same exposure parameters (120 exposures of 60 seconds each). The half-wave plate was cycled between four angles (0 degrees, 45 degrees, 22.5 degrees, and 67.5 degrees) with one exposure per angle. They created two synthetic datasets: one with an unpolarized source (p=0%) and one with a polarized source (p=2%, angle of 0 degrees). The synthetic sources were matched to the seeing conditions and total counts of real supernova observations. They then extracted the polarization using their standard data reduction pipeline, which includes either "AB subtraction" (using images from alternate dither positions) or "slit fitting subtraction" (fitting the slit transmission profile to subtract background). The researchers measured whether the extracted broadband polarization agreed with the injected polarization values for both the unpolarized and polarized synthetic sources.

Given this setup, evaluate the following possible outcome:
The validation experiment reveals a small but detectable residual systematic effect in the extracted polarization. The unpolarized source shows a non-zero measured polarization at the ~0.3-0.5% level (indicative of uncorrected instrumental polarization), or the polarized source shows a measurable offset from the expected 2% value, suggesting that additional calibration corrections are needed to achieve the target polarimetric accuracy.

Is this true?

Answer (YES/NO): NO